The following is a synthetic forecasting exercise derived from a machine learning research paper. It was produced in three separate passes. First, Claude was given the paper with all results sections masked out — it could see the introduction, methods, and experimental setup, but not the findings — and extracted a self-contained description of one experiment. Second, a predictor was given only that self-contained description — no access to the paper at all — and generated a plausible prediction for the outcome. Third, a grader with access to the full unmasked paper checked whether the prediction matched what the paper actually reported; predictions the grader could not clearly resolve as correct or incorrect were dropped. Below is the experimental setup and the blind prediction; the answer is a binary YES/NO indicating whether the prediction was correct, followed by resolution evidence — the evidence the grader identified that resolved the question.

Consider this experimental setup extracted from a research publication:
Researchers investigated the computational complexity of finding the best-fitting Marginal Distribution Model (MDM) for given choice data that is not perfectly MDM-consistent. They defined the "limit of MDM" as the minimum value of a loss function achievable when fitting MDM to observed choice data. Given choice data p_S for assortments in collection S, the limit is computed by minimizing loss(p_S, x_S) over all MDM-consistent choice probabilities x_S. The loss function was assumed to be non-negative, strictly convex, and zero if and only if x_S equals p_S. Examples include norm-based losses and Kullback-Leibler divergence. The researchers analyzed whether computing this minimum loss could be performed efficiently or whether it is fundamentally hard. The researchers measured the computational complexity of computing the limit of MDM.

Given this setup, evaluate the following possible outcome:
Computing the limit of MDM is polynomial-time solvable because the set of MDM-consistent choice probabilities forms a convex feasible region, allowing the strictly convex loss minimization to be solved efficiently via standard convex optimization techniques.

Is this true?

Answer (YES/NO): NO